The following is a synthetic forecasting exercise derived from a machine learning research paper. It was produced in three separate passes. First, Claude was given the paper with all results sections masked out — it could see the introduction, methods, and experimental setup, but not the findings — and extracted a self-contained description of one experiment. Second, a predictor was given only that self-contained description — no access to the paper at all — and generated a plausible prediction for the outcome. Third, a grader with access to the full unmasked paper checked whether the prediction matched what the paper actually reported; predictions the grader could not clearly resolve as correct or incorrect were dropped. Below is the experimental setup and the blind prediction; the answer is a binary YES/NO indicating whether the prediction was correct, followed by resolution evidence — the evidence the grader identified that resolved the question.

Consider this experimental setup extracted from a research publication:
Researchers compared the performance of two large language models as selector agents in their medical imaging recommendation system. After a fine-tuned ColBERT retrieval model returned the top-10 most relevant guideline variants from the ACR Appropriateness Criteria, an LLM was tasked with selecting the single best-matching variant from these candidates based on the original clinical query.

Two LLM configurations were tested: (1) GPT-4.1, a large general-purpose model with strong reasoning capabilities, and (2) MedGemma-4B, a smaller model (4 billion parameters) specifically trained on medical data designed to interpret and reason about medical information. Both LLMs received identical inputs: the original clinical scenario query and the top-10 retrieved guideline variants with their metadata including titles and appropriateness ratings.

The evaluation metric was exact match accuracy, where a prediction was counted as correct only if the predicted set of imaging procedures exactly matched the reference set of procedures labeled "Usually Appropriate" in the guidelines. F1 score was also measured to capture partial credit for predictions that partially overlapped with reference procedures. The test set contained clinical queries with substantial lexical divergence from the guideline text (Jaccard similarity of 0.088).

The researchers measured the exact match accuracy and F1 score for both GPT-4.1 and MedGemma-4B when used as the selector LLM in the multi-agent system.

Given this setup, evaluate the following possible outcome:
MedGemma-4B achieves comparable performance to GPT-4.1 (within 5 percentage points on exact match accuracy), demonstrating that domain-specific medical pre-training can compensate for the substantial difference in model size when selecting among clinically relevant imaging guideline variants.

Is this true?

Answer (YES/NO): NO